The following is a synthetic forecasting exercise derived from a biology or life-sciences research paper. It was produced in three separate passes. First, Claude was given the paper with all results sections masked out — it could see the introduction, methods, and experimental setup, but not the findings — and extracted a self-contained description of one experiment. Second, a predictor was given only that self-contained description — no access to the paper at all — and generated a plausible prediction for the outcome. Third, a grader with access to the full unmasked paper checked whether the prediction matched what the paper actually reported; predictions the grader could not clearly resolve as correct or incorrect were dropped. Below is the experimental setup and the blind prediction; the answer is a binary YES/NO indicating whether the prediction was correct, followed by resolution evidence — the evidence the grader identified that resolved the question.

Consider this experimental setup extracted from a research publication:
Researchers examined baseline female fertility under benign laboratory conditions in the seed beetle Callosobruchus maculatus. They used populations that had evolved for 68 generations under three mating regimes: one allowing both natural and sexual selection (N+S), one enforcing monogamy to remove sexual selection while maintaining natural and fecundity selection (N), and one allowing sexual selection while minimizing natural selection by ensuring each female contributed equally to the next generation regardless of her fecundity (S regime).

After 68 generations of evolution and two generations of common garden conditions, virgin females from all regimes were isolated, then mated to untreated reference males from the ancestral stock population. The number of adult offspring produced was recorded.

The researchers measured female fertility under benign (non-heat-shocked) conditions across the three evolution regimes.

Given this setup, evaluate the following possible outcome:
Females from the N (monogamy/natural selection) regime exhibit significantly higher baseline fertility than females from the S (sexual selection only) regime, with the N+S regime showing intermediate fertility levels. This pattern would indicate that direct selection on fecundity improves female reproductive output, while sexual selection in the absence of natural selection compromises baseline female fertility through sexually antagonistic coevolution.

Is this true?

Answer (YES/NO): NO